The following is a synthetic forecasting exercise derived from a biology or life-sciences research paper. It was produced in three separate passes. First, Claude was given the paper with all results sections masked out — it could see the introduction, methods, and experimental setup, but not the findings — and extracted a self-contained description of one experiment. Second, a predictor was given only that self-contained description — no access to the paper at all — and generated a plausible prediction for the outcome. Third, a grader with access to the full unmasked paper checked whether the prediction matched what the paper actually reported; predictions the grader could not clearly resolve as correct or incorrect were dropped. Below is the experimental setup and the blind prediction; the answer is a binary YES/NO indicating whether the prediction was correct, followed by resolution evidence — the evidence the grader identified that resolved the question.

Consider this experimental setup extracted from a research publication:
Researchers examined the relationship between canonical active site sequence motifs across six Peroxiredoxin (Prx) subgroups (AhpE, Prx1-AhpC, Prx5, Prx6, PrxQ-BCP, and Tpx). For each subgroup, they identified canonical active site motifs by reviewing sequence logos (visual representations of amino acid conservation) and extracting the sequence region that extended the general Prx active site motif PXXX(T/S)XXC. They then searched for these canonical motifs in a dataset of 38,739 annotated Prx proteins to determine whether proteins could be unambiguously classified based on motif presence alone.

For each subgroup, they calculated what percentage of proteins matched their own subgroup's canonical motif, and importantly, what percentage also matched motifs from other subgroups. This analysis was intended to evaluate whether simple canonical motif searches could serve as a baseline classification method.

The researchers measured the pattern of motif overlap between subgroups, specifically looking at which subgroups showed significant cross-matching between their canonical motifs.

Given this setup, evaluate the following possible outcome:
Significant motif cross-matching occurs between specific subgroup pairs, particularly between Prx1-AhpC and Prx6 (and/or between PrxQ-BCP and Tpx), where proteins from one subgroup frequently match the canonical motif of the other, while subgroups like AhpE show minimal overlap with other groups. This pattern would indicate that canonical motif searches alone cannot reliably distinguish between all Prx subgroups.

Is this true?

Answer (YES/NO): NO